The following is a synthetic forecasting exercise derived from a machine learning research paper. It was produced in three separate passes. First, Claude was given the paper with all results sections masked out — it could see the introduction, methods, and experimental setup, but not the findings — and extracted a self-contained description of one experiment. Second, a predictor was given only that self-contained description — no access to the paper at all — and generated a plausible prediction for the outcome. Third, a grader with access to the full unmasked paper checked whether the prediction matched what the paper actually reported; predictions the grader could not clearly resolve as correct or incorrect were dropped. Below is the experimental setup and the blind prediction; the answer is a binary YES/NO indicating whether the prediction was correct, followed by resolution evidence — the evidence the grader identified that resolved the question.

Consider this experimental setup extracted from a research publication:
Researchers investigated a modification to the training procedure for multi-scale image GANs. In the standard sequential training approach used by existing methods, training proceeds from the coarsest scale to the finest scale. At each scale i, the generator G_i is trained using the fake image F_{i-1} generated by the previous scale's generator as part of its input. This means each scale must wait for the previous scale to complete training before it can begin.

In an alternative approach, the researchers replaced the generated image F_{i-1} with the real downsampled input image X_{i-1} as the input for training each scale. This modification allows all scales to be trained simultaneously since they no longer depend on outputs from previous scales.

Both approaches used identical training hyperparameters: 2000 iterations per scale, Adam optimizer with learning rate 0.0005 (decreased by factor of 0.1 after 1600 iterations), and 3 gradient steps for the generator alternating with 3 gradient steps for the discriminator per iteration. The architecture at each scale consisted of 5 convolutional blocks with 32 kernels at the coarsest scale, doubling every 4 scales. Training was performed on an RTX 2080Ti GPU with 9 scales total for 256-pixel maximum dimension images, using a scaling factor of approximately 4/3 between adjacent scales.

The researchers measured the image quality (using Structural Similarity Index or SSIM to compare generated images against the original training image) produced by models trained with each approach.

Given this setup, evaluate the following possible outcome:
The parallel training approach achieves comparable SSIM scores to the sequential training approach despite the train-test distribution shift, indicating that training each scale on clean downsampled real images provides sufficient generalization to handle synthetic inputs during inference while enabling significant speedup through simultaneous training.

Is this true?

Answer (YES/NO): YES